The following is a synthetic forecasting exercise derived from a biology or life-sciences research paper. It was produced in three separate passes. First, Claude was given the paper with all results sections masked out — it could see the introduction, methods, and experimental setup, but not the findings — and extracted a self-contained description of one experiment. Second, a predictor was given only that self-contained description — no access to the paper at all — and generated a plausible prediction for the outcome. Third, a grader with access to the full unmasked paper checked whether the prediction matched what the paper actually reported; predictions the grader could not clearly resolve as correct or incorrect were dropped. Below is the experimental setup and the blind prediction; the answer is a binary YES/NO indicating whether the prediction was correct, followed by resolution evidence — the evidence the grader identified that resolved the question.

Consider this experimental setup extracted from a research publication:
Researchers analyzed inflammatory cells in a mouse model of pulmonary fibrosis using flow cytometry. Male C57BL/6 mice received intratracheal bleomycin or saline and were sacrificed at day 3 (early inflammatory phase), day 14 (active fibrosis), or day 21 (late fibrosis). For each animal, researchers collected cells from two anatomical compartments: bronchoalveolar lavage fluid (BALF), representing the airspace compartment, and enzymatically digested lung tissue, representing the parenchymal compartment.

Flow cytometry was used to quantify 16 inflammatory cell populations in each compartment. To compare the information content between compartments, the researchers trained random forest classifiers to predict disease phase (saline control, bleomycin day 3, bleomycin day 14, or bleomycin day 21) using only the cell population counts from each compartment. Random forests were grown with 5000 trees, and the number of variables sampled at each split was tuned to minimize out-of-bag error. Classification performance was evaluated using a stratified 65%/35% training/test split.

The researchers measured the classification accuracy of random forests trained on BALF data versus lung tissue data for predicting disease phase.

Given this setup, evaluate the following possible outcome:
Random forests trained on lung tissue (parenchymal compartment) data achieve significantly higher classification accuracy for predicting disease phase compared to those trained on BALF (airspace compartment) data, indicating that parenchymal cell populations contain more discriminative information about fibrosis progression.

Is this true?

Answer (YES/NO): NO